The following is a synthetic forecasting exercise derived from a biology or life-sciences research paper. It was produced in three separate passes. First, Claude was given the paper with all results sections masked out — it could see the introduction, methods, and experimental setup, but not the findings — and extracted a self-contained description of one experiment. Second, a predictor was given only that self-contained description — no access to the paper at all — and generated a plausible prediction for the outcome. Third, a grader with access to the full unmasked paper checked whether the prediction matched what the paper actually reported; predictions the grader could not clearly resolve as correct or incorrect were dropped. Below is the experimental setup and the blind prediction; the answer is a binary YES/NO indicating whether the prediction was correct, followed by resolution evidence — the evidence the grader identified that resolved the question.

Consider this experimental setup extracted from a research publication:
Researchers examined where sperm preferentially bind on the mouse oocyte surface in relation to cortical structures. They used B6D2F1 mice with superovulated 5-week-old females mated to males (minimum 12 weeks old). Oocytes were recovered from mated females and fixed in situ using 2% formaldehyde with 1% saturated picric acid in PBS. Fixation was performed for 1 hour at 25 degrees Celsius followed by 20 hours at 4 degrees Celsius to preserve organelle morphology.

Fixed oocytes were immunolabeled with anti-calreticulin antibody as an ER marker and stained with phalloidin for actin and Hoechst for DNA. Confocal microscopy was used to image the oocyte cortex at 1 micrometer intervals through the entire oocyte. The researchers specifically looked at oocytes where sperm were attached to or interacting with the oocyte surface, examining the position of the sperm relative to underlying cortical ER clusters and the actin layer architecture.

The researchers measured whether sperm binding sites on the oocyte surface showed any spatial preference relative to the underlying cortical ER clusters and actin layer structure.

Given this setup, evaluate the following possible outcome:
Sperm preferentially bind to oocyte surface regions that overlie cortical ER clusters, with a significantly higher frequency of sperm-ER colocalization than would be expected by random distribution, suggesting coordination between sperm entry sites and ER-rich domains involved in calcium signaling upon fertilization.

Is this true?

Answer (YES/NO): YES